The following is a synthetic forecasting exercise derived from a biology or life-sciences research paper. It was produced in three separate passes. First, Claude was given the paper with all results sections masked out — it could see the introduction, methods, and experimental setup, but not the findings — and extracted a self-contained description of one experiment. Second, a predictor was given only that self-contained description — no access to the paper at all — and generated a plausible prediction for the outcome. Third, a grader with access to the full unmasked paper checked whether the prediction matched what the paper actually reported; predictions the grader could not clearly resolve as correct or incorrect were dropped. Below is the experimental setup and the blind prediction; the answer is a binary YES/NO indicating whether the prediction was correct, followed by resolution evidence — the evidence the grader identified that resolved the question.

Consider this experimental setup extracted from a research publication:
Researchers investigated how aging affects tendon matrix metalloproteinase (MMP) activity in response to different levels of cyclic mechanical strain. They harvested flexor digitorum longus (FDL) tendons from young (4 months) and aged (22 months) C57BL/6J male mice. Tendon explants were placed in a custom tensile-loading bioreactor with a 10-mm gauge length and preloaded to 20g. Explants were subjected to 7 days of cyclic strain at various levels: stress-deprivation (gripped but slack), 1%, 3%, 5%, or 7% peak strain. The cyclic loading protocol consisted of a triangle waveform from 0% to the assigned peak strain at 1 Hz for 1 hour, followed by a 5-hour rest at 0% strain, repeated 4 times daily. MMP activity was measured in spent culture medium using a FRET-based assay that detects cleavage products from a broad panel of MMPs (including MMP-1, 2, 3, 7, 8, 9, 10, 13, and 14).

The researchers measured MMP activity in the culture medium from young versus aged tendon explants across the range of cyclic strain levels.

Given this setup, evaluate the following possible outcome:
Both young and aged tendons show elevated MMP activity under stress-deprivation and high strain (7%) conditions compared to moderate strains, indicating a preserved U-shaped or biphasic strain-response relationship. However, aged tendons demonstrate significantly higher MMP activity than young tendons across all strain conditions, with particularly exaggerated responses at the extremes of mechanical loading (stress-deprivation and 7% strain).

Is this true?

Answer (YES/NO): NO